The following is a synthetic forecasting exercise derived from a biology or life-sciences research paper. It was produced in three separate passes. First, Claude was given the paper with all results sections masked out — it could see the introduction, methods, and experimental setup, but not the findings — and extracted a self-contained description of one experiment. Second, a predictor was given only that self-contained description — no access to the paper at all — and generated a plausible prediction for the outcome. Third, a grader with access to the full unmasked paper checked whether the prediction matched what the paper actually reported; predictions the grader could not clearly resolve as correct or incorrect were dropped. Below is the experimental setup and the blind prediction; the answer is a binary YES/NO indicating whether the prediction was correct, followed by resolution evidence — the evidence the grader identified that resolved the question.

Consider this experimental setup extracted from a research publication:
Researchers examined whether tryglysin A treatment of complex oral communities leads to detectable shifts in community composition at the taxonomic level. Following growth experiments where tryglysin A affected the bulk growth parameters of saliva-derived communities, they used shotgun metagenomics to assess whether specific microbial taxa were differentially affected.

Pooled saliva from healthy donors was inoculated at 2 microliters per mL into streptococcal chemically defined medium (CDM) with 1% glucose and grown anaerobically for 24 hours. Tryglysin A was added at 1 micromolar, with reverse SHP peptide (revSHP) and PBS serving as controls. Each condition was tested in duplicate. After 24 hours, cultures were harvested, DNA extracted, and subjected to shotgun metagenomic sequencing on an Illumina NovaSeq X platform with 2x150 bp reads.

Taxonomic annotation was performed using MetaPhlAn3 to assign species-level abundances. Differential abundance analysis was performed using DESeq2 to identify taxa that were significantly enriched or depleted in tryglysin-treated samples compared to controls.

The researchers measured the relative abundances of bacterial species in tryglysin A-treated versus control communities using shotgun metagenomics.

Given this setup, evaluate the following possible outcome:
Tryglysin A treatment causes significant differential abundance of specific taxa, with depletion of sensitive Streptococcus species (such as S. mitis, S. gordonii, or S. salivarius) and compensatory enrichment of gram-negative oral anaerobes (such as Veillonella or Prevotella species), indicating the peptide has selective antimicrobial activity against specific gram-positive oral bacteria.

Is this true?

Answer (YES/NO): NO